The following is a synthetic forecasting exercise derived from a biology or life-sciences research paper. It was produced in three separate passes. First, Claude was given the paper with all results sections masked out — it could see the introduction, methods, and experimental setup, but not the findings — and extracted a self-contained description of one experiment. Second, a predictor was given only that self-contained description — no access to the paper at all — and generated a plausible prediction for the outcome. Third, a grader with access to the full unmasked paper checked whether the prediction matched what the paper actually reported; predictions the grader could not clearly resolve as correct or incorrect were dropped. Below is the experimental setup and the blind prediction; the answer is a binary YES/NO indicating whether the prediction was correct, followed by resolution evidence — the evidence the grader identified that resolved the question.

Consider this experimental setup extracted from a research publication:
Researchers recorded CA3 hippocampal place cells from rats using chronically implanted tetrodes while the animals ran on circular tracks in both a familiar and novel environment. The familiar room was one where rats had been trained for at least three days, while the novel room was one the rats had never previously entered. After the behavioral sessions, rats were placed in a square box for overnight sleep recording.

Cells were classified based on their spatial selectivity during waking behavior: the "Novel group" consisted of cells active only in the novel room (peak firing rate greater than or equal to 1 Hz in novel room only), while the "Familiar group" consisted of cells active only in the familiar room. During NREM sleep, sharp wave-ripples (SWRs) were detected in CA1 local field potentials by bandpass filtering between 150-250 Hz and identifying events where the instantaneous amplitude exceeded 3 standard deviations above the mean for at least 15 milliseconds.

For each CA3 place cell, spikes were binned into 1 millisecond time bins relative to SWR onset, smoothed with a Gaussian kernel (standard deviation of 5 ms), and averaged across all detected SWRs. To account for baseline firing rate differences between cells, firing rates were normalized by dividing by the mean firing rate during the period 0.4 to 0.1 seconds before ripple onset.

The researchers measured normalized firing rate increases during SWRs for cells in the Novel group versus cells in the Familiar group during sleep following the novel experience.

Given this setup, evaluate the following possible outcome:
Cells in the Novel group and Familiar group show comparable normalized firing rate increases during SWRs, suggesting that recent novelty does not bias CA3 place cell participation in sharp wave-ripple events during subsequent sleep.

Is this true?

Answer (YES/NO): NO